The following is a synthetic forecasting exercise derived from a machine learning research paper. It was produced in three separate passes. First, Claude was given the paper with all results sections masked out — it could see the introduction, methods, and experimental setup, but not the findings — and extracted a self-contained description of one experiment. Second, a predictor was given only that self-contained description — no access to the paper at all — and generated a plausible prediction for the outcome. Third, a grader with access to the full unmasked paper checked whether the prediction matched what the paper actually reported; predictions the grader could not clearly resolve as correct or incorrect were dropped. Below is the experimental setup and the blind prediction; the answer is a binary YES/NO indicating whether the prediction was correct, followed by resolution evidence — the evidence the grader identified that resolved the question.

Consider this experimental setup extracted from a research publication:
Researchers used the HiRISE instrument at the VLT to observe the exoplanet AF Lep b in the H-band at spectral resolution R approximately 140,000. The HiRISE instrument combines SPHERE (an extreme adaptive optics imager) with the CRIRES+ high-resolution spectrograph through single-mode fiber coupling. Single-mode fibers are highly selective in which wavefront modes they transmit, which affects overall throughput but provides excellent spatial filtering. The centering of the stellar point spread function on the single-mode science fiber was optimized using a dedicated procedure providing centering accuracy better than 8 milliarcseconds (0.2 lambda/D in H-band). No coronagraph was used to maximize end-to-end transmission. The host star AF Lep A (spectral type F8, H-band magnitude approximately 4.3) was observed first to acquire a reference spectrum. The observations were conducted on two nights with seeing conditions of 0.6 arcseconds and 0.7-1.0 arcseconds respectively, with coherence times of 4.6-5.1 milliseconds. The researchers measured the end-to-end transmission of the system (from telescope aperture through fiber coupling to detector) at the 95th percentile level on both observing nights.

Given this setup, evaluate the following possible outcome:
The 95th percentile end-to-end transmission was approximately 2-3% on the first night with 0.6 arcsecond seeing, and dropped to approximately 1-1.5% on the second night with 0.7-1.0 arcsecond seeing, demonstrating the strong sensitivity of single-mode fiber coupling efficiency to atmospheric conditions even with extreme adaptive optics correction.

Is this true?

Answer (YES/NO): NO